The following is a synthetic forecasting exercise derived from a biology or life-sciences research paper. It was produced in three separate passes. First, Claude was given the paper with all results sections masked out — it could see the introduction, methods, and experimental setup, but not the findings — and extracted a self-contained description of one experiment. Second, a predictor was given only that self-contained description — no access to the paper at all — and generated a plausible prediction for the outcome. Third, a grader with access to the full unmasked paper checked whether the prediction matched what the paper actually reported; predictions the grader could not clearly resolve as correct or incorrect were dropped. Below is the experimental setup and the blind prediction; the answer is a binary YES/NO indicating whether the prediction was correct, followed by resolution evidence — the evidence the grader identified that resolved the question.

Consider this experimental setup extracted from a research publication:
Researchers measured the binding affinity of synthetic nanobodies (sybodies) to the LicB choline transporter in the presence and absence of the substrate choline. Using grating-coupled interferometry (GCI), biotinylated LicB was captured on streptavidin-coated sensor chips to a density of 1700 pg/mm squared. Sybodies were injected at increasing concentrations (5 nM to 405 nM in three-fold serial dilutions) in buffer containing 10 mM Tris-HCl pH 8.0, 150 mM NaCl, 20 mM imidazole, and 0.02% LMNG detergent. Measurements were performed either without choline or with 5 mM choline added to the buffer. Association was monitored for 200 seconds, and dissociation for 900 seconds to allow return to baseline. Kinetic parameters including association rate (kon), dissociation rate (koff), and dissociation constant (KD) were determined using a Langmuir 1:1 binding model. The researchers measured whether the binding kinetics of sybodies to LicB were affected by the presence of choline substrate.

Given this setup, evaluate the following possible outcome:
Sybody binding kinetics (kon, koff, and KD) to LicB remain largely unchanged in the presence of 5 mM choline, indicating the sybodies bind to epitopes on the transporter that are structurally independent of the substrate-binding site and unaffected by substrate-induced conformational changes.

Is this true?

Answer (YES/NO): YES